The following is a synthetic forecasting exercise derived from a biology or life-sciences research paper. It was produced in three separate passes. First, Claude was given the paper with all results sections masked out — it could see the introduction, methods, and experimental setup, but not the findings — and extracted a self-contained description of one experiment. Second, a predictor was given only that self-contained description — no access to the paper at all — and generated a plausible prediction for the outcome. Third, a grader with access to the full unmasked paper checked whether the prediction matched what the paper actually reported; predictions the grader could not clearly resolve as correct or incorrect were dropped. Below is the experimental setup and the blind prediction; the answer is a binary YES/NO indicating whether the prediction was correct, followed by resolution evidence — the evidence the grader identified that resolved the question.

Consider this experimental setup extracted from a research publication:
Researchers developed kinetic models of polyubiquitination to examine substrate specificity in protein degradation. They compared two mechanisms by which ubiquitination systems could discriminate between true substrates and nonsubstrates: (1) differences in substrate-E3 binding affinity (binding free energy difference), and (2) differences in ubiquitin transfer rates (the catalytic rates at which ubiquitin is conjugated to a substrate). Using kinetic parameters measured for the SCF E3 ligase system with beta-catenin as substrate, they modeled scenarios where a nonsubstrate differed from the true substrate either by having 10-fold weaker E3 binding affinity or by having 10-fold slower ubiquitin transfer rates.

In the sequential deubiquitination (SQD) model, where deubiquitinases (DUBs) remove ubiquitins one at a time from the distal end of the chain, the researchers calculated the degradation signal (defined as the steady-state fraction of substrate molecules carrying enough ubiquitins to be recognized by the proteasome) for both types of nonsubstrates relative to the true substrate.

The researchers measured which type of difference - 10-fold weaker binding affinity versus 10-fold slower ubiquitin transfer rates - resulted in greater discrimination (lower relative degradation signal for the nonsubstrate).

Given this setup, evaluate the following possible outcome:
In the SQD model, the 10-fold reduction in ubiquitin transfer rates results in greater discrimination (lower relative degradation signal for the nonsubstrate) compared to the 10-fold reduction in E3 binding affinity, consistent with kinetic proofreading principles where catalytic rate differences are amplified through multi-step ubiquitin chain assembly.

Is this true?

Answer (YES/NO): YES